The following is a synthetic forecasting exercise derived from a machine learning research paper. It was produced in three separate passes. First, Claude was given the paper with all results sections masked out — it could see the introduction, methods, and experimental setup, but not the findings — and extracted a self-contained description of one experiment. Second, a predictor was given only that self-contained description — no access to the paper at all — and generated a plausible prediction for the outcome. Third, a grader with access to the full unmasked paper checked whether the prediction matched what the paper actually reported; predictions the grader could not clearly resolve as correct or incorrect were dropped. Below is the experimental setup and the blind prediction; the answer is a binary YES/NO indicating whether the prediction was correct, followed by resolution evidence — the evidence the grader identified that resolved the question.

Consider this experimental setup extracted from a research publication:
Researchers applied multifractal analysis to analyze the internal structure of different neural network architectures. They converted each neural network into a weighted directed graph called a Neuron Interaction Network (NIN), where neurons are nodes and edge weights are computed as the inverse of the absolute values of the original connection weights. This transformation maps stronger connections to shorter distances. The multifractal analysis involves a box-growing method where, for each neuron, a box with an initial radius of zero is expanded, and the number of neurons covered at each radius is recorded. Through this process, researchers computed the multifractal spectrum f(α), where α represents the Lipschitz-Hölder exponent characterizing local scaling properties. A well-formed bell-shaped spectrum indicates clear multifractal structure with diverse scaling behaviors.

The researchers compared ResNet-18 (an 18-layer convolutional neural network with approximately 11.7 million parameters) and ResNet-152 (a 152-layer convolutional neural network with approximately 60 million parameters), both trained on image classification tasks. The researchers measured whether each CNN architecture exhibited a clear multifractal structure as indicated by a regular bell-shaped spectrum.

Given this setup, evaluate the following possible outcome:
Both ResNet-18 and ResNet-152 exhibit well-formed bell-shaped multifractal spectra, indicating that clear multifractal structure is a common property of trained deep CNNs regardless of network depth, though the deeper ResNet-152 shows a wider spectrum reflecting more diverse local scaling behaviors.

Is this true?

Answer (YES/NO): NO